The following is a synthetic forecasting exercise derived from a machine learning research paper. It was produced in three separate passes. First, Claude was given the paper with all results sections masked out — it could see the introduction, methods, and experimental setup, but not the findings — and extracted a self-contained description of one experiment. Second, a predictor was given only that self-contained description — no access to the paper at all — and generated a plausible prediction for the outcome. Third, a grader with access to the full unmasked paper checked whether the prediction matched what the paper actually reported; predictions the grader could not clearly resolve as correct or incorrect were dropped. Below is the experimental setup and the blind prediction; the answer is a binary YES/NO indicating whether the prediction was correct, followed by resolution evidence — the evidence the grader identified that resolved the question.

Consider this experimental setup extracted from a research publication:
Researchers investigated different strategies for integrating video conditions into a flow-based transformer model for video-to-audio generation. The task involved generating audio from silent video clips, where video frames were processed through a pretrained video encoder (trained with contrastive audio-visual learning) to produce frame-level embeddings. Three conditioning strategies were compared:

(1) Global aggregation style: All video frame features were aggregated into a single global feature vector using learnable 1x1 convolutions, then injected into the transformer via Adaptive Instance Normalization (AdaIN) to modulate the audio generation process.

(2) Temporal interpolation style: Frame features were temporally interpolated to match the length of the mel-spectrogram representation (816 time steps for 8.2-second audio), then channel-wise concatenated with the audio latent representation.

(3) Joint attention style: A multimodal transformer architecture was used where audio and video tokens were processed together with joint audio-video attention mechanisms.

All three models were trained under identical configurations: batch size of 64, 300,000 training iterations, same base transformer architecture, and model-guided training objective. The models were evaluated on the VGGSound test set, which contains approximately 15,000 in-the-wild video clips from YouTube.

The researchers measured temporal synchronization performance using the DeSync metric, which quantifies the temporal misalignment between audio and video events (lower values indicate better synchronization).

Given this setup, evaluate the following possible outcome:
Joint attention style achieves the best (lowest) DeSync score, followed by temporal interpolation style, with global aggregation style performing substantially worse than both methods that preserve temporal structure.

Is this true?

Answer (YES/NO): NO